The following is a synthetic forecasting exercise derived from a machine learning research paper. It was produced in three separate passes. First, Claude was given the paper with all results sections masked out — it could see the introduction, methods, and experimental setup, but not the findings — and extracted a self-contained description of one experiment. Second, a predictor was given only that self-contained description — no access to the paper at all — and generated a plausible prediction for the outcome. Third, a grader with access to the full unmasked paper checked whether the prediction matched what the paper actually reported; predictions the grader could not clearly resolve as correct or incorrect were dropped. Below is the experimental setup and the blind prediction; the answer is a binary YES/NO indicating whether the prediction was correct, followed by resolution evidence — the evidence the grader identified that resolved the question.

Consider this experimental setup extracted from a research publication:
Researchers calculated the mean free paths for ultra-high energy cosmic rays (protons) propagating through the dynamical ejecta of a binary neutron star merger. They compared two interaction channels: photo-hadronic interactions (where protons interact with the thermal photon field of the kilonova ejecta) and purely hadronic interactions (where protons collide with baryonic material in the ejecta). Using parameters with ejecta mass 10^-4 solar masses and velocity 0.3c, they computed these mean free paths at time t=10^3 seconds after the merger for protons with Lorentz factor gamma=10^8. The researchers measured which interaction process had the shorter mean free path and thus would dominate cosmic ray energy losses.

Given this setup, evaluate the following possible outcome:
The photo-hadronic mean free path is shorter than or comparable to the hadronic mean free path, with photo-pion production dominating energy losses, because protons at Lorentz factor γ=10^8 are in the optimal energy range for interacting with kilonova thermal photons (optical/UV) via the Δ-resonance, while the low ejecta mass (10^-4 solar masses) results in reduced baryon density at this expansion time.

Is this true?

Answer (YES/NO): YES